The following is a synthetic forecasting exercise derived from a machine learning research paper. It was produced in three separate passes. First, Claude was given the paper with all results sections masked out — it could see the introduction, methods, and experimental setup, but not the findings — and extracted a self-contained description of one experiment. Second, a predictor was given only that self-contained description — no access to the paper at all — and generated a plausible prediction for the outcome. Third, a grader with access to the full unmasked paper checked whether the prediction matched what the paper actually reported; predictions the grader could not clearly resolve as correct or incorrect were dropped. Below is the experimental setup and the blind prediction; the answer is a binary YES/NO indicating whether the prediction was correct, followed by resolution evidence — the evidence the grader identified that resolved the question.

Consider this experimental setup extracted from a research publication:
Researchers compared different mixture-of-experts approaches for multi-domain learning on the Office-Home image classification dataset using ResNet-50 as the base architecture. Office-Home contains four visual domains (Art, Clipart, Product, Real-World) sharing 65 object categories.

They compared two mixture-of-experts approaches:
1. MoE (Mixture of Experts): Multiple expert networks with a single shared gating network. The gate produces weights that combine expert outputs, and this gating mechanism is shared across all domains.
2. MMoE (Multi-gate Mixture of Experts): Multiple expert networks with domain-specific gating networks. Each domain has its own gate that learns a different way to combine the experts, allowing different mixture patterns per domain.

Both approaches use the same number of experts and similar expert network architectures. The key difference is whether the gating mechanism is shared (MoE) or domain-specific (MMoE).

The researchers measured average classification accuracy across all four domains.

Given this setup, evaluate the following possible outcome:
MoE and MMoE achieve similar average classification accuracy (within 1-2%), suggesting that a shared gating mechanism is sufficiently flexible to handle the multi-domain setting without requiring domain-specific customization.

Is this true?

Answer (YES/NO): NO